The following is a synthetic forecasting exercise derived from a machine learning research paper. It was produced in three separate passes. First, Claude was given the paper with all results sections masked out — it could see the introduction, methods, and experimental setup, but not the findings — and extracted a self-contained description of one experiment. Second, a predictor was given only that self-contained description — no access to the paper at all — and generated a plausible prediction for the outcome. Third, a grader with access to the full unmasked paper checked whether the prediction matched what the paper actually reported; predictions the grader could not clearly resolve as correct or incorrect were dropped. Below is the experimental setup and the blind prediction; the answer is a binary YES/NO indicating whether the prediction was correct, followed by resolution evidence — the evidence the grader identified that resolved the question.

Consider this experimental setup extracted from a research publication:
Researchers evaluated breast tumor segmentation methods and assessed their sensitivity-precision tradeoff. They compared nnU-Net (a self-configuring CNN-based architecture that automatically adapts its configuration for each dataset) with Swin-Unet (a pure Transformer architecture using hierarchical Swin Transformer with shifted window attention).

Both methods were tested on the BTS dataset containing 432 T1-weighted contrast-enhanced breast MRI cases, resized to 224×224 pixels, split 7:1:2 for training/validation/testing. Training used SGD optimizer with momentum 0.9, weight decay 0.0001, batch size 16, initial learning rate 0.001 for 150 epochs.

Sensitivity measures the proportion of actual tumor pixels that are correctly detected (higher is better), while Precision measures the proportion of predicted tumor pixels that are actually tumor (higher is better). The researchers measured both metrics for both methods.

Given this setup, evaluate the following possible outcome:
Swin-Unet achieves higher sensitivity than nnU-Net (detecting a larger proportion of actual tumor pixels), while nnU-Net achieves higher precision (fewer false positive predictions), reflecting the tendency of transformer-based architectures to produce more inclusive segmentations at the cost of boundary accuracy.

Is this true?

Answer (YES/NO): YES